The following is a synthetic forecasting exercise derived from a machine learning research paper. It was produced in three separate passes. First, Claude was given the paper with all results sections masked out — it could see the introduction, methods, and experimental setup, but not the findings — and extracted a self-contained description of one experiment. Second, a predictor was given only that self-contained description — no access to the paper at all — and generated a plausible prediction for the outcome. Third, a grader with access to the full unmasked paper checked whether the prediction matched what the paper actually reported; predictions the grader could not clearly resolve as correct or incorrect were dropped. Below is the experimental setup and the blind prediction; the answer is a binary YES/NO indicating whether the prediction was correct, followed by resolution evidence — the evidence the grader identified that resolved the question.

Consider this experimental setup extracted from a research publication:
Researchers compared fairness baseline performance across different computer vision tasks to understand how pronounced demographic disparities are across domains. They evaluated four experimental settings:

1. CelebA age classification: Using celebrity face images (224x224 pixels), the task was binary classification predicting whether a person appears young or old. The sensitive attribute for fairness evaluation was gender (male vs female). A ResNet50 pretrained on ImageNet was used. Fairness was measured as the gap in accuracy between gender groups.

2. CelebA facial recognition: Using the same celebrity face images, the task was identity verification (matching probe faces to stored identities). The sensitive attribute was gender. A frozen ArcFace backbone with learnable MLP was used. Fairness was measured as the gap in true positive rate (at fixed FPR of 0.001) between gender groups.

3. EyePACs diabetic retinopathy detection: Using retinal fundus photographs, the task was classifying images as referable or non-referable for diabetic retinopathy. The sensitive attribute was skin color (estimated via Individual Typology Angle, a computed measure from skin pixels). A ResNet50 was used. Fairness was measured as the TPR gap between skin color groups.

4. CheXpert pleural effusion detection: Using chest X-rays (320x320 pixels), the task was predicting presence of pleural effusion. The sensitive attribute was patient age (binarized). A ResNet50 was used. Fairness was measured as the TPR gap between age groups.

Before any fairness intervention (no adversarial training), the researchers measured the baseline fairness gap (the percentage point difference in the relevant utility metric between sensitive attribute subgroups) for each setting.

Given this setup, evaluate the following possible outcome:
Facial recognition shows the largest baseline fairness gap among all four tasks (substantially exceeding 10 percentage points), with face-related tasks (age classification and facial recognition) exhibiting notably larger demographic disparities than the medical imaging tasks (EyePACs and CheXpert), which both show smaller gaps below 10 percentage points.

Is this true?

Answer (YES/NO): NO